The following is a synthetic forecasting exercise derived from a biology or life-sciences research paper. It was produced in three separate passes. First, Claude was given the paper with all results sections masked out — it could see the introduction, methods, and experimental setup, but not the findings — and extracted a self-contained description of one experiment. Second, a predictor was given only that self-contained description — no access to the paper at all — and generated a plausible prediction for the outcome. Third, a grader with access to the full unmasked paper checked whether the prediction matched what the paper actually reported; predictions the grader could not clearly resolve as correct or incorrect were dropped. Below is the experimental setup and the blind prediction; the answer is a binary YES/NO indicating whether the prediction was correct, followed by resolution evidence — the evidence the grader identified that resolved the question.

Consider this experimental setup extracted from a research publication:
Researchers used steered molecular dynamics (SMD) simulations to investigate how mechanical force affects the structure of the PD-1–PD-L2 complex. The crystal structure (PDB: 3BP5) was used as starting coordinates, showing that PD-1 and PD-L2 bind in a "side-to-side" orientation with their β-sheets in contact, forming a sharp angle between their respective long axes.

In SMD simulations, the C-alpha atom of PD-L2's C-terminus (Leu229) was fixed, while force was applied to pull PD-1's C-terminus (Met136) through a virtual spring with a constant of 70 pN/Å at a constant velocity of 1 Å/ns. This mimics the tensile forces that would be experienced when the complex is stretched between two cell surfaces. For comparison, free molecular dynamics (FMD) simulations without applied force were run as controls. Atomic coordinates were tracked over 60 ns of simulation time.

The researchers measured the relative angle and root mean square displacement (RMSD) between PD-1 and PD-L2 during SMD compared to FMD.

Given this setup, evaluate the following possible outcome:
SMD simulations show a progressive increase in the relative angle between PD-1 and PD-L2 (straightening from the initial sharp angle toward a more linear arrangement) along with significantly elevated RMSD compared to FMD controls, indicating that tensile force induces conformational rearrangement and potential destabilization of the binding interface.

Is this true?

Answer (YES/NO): YES